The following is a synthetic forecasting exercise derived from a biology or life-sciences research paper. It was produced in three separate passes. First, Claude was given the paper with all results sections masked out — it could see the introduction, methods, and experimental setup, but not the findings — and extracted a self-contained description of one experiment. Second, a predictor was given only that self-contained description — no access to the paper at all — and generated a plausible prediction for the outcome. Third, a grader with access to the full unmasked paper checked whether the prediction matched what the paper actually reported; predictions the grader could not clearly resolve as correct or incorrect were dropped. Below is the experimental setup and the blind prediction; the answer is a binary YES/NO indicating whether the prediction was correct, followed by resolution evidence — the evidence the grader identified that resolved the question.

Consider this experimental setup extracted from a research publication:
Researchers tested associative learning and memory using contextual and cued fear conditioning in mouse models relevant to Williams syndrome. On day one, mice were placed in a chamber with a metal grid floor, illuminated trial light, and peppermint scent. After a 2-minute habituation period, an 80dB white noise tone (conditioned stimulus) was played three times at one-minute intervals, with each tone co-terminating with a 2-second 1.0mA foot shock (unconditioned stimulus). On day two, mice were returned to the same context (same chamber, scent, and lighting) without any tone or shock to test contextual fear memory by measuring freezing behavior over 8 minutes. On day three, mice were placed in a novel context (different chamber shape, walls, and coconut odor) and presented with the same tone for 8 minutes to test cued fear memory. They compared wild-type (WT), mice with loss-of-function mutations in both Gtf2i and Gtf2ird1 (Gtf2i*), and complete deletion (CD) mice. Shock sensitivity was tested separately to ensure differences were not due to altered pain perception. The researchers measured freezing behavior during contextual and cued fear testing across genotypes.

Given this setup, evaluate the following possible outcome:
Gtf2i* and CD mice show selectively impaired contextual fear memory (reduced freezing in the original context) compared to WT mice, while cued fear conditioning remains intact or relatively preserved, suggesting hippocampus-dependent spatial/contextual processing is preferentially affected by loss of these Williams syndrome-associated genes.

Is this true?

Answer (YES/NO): NO